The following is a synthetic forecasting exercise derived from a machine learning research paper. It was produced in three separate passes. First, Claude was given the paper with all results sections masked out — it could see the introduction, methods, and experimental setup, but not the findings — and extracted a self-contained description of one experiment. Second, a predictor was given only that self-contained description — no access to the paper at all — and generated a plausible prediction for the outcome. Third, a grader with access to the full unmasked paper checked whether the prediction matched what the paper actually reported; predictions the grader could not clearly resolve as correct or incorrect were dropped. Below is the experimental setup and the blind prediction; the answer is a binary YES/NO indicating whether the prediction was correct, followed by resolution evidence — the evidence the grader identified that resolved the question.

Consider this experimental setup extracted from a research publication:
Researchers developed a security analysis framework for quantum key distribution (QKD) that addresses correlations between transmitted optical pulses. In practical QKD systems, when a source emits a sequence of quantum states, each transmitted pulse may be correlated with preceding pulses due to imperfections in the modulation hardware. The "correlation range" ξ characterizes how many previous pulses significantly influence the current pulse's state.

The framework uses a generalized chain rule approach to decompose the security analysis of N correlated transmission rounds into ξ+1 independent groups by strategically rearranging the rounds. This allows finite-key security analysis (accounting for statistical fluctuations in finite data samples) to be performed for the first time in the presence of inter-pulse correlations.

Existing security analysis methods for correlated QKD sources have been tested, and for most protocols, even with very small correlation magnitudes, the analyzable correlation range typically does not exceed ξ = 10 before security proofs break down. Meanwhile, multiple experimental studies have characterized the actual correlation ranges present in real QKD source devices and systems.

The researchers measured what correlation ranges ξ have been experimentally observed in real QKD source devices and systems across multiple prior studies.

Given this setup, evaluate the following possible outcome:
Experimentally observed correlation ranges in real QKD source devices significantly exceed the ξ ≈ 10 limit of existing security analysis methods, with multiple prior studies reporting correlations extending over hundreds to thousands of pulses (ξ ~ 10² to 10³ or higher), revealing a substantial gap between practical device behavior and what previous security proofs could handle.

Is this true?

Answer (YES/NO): NO